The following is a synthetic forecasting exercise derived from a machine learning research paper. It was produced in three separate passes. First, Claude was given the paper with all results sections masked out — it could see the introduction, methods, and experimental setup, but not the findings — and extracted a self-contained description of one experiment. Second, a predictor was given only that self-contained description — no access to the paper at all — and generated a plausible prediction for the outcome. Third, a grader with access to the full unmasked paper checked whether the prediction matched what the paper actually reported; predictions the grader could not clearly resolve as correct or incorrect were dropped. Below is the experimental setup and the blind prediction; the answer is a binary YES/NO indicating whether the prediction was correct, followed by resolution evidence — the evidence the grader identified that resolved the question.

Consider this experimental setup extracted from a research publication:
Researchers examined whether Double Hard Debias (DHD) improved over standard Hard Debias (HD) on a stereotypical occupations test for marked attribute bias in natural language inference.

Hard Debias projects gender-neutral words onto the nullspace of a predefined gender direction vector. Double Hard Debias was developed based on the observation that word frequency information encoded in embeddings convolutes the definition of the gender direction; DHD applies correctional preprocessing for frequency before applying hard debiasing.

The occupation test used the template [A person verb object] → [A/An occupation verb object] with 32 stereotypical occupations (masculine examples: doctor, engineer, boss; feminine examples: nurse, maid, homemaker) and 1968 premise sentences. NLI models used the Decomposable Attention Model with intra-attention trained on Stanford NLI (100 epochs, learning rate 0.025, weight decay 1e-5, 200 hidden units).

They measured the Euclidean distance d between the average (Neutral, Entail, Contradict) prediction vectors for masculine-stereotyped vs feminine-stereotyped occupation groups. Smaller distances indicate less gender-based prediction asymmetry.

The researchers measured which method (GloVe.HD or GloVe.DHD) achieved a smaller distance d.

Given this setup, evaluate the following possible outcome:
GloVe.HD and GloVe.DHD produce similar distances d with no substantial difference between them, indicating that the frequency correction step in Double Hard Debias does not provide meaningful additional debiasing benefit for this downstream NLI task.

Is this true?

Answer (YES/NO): NO